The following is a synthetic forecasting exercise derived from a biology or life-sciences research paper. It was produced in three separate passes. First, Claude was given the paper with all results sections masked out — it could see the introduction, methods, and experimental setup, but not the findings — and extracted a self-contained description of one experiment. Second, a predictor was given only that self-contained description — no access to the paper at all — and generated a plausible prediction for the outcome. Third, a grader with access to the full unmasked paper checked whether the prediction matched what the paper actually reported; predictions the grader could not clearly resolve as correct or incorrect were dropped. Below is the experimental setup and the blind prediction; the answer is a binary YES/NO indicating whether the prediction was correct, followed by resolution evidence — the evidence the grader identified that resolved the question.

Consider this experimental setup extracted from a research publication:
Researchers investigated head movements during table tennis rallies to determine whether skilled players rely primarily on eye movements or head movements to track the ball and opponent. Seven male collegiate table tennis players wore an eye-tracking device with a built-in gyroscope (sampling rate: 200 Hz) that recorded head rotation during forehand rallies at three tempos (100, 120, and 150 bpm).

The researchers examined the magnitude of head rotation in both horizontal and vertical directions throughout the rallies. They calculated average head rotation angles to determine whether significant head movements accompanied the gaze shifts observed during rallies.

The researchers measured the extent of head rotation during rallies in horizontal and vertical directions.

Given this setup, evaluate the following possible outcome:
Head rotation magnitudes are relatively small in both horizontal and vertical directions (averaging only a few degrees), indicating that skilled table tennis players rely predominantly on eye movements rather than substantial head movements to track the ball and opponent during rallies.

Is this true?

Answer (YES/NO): YES